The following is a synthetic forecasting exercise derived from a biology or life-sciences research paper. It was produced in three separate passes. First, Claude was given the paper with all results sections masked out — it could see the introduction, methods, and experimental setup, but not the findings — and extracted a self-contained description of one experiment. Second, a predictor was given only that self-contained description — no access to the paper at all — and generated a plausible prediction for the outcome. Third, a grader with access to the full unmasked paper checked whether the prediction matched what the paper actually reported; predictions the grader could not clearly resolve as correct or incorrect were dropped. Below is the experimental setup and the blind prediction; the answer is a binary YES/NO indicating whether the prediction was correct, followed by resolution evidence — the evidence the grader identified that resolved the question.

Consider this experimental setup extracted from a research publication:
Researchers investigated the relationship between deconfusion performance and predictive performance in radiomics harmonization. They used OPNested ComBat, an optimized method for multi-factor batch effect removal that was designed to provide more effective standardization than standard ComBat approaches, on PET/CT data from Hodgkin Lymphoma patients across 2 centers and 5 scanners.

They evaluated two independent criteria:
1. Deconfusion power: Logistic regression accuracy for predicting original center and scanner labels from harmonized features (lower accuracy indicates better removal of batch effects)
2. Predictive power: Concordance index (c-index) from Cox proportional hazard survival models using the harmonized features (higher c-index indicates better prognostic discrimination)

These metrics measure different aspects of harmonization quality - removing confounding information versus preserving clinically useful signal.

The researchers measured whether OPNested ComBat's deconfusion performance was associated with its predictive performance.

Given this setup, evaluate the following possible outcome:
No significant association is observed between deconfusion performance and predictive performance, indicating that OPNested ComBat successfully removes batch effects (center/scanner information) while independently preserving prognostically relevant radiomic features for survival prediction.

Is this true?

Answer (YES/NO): NO